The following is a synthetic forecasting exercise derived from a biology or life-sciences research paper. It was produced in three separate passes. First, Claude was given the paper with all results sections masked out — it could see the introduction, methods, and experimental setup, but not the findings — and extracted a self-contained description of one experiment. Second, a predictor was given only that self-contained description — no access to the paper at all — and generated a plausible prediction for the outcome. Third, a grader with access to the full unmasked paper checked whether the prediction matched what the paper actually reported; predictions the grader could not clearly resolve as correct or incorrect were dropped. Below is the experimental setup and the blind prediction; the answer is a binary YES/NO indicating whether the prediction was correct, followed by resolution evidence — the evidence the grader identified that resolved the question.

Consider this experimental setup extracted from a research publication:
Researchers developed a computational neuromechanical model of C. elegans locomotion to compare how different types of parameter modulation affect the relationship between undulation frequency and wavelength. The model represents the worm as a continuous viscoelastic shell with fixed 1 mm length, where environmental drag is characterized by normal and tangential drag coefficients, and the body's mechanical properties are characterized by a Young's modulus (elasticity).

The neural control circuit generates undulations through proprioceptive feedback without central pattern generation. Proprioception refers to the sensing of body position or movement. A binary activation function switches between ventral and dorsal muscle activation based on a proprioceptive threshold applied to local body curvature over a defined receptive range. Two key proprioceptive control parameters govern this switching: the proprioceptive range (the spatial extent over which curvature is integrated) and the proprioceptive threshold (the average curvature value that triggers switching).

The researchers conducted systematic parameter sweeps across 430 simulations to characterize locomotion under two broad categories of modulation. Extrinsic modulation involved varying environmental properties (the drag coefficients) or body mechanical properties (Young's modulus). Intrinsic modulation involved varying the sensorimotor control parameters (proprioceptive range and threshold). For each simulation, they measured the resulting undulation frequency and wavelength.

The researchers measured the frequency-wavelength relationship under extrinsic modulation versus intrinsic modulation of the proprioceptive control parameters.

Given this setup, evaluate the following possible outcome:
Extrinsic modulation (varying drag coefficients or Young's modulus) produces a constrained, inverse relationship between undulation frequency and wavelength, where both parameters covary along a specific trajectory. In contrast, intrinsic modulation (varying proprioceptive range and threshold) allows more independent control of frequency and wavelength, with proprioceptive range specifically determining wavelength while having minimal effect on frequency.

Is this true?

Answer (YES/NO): NO